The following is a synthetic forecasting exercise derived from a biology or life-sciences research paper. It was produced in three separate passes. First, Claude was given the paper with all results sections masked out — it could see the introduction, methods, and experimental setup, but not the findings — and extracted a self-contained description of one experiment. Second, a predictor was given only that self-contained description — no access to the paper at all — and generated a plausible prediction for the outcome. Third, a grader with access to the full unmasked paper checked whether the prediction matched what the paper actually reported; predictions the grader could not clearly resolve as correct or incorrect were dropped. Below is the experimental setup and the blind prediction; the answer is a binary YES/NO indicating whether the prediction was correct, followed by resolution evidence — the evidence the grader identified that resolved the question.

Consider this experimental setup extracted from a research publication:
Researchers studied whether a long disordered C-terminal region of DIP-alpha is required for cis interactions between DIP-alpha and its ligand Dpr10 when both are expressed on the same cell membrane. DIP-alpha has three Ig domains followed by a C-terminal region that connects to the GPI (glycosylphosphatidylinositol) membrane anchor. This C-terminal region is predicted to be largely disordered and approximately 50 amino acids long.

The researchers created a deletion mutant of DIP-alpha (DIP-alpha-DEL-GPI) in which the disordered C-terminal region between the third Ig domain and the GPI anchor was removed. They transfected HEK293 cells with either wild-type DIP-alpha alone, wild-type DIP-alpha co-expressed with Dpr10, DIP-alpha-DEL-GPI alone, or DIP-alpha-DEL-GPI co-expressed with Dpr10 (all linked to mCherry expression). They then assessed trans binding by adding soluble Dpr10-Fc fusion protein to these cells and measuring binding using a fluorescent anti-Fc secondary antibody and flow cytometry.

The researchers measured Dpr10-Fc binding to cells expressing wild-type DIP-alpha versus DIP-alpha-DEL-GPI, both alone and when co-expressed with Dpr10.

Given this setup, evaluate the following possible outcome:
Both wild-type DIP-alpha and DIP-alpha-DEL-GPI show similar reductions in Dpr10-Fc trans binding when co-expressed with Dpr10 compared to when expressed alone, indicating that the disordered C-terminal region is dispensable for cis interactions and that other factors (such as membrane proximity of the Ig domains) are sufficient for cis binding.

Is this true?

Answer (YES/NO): NO